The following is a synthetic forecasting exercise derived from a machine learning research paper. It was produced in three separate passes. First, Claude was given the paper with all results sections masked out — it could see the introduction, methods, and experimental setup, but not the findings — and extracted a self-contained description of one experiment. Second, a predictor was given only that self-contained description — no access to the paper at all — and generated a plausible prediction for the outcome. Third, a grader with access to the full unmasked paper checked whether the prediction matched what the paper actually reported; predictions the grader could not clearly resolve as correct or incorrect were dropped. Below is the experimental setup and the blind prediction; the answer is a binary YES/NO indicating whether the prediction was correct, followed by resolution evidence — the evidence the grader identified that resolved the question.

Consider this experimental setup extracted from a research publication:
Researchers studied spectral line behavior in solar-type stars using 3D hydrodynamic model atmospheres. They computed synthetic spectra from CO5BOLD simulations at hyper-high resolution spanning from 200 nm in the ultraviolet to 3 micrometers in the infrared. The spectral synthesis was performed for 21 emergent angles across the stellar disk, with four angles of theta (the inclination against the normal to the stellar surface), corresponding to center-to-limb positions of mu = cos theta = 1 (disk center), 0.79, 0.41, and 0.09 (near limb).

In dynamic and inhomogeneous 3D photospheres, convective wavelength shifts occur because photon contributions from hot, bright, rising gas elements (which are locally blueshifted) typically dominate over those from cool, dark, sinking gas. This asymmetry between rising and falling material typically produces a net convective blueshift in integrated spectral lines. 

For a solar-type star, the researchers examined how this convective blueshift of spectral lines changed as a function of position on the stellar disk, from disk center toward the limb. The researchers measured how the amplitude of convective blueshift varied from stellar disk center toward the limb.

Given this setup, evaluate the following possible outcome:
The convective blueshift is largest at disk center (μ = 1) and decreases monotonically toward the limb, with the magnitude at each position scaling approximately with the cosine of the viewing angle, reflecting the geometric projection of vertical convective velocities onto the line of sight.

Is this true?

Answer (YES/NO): NO